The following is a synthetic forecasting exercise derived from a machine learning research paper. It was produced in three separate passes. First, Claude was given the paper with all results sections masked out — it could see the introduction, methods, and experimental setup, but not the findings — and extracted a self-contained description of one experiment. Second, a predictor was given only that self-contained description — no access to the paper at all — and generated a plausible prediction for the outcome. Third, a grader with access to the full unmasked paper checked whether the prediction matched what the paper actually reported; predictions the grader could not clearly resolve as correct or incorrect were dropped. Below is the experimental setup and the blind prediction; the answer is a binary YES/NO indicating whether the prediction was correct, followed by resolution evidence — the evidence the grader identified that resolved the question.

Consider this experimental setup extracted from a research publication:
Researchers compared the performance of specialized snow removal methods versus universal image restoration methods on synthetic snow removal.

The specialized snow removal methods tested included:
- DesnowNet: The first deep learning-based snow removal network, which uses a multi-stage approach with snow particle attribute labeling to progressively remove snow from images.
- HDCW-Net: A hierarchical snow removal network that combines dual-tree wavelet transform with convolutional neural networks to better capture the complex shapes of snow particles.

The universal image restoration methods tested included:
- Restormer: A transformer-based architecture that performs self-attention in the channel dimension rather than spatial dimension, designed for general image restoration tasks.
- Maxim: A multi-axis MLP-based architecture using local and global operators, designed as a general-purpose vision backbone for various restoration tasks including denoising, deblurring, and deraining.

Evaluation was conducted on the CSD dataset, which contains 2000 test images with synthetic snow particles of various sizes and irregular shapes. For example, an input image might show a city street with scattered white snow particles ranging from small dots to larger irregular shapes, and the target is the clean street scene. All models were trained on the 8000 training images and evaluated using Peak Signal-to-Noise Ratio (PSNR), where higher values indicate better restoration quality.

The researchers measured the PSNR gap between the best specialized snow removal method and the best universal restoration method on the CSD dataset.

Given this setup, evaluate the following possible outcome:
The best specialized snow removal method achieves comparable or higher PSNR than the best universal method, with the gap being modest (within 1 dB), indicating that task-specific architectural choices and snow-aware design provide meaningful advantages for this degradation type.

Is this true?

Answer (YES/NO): NO